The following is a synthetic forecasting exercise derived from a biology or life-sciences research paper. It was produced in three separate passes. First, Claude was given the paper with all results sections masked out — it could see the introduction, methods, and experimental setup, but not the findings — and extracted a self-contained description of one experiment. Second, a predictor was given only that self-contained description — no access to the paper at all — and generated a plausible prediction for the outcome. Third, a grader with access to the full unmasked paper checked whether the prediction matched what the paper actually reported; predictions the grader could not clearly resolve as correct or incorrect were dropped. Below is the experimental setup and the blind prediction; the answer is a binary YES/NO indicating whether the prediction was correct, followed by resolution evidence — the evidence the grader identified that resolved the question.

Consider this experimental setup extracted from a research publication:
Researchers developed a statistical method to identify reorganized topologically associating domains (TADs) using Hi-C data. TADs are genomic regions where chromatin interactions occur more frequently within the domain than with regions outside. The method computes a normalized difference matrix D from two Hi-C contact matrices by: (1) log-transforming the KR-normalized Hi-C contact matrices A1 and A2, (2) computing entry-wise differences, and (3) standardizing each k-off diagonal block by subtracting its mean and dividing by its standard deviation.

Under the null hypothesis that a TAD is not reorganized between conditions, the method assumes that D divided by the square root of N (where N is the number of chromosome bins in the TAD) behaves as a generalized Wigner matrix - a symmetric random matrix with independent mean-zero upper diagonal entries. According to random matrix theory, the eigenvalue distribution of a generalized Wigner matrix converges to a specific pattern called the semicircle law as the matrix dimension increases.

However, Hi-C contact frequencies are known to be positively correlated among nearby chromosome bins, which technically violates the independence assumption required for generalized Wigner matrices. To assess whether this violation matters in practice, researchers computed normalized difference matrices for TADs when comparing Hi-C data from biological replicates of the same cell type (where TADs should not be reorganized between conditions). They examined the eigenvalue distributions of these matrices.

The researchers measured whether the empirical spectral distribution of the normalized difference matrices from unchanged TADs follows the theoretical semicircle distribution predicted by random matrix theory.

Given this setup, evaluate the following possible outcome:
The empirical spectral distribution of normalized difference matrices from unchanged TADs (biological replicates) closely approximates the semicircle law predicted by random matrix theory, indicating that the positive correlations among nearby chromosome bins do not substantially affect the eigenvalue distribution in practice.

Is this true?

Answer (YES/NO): YES